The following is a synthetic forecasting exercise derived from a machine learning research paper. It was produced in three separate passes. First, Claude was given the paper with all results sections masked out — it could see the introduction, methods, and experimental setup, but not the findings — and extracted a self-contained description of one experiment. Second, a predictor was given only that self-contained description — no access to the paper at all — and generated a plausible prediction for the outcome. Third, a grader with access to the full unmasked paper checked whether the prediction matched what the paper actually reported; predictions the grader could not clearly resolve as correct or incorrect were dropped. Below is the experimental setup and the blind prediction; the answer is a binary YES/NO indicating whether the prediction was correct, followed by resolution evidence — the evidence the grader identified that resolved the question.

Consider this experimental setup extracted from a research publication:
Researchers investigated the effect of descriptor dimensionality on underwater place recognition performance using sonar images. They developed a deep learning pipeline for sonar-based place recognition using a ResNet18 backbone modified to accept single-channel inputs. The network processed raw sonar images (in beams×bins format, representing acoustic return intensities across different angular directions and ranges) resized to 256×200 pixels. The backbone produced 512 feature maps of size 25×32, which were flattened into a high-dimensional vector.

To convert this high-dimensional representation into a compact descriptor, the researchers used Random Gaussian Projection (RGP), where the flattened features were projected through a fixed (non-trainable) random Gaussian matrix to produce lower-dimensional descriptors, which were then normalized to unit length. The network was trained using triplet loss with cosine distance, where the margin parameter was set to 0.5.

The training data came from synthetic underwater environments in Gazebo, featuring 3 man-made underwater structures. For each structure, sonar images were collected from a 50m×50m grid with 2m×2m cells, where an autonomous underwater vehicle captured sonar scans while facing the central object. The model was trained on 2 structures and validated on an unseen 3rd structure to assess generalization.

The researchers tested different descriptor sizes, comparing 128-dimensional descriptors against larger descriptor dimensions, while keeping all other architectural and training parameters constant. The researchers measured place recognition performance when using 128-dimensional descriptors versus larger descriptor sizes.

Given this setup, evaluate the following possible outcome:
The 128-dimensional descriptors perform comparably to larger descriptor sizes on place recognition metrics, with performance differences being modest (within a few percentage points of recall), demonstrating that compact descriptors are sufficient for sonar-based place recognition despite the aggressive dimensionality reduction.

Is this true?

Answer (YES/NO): YES